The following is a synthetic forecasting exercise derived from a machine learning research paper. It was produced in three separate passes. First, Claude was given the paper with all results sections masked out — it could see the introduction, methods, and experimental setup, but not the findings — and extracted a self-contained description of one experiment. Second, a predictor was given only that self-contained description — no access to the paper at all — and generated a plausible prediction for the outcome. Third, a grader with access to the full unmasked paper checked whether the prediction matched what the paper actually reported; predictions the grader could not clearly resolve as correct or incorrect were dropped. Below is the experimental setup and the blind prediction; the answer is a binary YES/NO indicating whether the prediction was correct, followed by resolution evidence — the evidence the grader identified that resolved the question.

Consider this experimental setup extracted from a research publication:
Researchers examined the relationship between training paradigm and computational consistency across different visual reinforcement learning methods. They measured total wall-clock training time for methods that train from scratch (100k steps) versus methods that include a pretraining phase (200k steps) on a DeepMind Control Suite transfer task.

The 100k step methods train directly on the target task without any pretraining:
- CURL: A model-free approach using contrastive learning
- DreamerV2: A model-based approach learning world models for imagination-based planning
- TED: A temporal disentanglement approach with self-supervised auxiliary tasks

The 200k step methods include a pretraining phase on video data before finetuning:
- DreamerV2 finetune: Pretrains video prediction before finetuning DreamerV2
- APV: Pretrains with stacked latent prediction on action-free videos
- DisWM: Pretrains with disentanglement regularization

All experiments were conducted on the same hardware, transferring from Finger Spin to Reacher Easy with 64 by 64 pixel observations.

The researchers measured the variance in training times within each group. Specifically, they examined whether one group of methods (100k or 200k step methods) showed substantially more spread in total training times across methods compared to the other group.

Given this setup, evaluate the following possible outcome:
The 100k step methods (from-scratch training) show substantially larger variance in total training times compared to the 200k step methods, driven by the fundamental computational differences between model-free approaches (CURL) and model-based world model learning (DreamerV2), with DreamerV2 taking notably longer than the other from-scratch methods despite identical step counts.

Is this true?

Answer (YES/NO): NO